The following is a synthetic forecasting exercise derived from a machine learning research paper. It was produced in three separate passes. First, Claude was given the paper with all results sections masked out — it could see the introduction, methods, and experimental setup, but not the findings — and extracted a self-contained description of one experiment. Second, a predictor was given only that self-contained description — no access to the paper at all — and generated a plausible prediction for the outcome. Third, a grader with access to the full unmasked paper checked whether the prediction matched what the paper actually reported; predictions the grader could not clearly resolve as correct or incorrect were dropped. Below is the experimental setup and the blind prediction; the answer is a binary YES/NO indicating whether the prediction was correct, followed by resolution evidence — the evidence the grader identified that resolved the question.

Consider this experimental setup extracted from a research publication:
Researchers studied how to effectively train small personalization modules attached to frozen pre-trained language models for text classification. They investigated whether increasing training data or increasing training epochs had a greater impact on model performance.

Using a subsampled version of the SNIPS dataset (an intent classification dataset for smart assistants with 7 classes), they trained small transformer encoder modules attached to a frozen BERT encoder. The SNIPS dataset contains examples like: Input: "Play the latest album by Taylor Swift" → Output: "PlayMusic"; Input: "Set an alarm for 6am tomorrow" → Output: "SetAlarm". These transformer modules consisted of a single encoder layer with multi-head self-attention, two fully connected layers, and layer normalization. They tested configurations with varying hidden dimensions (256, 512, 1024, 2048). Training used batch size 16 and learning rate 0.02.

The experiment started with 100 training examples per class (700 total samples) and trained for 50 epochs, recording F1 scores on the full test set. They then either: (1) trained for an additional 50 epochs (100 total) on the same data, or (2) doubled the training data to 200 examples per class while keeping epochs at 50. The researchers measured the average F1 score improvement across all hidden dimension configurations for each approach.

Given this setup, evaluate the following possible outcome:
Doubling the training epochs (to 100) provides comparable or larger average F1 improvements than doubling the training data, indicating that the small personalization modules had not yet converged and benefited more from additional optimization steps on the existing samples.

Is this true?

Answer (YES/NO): NO